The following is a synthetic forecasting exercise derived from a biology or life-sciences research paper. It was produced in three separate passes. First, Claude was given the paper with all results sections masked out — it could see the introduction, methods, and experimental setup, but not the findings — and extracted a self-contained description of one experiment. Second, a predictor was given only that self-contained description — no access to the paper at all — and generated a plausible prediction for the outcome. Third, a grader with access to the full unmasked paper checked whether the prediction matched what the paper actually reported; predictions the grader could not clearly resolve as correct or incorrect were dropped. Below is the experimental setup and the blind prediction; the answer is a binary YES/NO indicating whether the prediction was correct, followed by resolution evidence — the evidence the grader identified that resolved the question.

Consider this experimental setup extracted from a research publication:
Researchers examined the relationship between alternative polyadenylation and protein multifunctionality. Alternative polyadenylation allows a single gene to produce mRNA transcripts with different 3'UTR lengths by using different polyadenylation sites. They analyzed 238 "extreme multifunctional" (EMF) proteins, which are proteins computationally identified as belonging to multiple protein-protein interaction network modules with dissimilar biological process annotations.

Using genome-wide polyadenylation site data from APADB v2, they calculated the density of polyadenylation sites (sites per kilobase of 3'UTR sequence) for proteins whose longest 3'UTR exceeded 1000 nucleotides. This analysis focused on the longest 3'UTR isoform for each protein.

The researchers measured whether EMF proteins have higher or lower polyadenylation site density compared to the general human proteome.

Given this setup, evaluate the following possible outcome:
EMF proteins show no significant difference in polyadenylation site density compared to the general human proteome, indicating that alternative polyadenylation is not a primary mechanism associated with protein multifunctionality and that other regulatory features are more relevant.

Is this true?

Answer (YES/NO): NO